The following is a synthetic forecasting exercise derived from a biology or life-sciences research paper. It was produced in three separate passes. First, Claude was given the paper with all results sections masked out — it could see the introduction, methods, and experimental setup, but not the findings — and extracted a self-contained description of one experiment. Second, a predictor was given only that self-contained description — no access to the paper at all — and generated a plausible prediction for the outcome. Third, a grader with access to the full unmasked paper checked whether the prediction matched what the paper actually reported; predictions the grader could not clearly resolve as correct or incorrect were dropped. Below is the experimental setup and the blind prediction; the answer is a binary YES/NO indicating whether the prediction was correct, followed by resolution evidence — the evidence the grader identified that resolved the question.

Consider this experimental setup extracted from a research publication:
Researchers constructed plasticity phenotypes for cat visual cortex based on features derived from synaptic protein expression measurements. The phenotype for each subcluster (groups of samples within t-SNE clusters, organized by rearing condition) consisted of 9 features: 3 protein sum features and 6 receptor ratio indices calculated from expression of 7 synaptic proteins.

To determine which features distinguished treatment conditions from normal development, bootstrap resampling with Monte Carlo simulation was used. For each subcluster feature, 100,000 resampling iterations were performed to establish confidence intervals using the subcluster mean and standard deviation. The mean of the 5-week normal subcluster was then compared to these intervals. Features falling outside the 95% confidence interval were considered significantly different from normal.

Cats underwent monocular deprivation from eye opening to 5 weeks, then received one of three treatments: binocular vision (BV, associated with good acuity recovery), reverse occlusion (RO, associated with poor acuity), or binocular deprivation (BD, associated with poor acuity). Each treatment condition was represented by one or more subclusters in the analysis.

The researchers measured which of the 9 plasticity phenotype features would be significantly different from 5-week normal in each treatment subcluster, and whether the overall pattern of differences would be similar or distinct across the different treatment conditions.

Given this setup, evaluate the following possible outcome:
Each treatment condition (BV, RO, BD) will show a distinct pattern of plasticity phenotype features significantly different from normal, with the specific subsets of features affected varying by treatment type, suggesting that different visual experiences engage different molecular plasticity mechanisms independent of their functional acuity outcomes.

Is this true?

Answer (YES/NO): YES